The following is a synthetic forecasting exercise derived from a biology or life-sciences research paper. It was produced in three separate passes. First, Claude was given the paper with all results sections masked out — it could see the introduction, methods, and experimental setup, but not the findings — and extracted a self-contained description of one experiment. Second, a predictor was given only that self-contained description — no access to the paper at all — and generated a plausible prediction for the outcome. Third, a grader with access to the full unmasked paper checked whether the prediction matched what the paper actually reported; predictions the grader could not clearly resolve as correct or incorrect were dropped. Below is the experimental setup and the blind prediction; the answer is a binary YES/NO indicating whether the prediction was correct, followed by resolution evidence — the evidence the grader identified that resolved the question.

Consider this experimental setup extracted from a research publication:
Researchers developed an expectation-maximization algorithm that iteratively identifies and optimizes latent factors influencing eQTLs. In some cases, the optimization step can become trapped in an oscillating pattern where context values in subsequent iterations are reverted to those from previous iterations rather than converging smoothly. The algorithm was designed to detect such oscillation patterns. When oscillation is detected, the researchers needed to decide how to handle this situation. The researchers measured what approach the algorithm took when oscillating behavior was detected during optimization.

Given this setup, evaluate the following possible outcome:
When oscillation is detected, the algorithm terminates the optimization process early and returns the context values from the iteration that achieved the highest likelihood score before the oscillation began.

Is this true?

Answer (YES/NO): NO